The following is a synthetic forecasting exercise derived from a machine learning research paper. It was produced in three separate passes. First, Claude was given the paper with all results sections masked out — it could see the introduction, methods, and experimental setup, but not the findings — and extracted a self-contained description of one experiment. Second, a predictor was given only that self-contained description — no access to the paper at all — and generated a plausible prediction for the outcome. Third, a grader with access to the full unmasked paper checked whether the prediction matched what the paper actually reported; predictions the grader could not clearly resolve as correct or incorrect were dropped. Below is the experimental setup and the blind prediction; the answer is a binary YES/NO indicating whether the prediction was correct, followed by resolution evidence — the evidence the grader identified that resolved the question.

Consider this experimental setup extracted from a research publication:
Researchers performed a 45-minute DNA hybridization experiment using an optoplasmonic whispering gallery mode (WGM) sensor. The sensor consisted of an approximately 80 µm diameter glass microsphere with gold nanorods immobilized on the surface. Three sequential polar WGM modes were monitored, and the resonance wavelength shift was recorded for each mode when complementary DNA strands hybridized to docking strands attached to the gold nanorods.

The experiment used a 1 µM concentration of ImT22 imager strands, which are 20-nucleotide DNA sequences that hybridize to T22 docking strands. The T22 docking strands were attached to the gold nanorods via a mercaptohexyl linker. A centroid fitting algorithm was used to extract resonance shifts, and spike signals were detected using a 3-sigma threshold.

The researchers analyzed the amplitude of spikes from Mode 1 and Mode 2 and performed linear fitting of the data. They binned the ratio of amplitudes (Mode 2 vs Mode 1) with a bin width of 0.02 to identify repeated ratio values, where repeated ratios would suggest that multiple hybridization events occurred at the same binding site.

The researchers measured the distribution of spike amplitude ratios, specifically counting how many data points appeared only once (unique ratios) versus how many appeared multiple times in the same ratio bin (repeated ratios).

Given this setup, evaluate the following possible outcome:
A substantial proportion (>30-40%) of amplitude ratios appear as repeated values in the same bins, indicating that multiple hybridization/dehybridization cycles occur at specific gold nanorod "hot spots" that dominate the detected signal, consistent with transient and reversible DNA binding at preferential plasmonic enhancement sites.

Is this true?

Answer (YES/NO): YES